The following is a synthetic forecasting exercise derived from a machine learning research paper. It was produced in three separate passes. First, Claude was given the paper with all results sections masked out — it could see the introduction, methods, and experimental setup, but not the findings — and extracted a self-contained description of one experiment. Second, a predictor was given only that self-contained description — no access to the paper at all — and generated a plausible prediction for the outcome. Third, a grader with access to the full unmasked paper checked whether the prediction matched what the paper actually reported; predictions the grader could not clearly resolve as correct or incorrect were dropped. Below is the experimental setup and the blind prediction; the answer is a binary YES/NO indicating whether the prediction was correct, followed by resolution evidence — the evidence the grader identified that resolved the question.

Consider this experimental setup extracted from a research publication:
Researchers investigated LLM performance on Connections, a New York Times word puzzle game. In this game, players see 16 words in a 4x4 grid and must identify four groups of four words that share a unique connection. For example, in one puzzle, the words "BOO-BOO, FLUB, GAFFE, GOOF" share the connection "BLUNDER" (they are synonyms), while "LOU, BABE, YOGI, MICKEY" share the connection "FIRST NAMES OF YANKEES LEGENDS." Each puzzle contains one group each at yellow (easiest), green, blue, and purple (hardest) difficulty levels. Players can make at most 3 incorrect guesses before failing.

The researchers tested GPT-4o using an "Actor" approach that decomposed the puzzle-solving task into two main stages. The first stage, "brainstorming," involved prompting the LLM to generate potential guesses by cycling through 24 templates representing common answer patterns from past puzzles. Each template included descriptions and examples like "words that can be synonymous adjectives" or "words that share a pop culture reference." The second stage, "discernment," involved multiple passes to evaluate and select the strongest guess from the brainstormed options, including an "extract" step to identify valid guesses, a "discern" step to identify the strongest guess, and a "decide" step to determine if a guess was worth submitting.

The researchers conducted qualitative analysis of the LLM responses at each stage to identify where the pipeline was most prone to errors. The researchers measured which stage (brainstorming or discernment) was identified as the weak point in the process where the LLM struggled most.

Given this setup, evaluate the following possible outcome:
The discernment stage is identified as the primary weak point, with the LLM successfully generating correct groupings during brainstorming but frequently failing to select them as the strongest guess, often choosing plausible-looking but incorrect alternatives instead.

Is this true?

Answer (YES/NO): YES